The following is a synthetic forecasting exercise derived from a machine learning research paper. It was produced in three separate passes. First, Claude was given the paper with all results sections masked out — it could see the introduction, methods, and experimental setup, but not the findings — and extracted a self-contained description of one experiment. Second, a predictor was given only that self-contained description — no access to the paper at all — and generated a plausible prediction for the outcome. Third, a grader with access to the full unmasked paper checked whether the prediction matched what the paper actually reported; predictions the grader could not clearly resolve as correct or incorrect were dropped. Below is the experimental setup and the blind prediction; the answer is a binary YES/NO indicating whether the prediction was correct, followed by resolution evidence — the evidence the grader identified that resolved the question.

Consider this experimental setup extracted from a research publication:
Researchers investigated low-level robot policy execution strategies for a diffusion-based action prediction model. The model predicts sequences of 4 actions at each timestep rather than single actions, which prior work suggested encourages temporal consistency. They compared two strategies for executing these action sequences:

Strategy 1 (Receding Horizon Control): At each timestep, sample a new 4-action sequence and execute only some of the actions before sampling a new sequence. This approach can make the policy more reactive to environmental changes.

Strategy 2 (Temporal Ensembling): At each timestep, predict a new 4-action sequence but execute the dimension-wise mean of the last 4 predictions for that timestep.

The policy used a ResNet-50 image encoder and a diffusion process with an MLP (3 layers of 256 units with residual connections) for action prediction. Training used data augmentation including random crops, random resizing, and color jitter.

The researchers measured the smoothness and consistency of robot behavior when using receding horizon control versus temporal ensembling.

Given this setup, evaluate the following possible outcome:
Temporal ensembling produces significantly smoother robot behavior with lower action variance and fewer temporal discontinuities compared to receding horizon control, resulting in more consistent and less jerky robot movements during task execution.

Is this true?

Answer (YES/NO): YES